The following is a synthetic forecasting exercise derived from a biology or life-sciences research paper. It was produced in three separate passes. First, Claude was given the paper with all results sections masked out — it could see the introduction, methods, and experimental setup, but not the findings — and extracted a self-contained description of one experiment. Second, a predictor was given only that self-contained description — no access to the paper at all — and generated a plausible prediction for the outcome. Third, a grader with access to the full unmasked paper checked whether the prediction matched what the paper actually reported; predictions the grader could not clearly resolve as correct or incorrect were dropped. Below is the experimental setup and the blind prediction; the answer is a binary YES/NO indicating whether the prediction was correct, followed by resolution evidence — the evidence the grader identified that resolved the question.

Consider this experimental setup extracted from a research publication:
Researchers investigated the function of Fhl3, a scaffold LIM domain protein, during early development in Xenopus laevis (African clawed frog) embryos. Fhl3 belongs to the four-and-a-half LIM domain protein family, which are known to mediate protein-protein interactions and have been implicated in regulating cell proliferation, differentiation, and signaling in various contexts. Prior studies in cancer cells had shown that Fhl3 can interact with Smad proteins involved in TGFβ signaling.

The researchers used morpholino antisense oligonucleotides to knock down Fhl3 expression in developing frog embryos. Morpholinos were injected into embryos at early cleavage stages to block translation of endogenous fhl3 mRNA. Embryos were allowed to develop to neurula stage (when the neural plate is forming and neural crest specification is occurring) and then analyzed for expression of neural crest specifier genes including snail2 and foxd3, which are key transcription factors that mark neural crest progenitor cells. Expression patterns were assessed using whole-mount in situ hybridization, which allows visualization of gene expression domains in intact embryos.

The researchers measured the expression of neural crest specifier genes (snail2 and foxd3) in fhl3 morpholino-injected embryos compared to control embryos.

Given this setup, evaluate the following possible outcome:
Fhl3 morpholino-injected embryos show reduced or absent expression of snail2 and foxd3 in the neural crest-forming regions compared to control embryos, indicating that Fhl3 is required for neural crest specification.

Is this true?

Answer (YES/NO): YES